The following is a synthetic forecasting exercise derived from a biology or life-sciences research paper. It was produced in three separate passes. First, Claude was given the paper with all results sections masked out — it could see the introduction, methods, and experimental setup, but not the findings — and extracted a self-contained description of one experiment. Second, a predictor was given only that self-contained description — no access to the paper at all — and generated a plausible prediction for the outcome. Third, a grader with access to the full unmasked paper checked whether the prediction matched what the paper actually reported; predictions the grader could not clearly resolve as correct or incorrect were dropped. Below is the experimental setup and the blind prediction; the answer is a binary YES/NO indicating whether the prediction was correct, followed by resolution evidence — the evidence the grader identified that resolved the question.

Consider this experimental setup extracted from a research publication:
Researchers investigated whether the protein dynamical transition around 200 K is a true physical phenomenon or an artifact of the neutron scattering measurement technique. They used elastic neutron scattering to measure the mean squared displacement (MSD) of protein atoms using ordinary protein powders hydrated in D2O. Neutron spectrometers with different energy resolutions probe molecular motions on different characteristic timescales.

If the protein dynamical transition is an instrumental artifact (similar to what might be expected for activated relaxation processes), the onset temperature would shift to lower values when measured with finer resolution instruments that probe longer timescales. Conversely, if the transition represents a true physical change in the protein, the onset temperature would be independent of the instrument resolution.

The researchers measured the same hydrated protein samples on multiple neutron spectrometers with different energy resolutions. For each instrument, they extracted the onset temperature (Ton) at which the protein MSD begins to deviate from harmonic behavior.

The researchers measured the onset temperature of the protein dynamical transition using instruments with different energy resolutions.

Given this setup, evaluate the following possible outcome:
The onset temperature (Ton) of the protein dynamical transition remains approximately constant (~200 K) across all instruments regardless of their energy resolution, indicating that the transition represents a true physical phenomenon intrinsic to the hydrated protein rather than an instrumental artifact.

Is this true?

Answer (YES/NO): YES